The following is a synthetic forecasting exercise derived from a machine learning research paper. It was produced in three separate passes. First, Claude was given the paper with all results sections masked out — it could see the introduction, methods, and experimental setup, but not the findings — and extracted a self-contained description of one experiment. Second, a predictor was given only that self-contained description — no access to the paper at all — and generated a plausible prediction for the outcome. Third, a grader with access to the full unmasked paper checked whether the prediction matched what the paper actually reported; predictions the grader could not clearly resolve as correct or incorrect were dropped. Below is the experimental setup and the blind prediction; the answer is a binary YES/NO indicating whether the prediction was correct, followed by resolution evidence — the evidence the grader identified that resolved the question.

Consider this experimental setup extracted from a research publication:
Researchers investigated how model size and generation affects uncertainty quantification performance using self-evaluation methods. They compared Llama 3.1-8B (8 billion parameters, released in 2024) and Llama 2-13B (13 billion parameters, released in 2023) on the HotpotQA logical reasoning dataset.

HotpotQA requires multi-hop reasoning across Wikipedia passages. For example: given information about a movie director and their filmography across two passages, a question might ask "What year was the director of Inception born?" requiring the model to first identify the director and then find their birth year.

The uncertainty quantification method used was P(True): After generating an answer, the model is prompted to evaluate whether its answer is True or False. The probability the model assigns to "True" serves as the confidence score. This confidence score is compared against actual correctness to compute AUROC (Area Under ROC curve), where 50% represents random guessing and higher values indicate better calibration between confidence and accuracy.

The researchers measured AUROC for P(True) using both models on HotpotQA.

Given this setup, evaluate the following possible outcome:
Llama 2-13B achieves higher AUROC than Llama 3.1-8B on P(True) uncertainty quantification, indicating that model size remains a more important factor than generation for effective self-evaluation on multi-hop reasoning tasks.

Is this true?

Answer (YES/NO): NO